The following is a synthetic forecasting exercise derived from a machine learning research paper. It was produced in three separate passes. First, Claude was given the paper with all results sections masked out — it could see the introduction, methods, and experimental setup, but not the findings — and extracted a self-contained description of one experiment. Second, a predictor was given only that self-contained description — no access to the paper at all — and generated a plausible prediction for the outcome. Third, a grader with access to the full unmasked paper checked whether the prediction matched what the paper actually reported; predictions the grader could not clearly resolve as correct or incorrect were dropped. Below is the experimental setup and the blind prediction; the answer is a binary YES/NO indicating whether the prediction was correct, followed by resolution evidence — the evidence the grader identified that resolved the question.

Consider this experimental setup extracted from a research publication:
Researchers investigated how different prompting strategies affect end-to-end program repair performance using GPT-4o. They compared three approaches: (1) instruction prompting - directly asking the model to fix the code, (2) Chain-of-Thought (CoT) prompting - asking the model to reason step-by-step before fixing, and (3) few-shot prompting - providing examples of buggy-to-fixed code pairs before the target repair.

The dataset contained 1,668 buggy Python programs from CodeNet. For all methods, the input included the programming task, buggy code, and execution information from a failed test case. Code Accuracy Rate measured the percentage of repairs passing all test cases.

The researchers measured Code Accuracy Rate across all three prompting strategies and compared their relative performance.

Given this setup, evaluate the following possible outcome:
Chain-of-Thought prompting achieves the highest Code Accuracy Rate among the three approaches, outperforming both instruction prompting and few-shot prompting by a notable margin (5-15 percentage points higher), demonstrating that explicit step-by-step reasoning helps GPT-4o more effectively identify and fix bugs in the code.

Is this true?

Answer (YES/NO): NO